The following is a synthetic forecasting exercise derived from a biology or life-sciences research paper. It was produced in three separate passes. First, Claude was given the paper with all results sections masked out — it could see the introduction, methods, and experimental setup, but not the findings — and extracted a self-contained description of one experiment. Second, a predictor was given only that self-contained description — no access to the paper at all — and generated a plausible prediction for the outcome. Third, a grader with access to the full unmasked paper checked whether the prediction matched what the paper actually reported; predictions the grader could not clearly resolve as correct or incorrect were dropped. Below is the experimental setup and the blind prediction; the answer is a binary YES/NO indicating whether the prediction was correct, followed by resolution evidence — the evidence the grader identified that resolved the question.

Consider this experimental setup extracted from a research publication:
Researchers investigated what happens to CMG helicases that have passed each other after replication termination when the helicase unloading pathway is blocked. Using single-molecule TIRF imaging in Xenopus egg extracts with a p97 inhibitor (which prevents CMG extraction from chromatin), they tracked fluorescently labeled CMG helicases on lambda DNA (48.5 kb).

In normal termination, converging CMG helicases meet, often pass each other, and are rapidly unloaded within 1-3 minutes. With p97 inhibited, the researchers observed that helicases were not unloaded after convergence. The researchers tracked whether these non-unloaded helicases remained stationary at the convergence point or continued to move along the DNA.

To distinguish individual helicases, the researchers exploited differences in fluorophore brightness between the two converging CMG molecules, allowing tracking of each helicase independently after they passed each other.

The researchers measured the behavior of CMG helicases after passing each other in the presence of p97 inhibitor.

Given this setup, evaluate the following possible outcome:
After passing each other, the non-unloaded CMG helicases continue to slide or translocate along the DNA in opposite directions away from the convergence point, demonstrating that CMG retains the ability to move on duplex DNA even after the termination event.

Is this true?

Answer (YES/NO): YES